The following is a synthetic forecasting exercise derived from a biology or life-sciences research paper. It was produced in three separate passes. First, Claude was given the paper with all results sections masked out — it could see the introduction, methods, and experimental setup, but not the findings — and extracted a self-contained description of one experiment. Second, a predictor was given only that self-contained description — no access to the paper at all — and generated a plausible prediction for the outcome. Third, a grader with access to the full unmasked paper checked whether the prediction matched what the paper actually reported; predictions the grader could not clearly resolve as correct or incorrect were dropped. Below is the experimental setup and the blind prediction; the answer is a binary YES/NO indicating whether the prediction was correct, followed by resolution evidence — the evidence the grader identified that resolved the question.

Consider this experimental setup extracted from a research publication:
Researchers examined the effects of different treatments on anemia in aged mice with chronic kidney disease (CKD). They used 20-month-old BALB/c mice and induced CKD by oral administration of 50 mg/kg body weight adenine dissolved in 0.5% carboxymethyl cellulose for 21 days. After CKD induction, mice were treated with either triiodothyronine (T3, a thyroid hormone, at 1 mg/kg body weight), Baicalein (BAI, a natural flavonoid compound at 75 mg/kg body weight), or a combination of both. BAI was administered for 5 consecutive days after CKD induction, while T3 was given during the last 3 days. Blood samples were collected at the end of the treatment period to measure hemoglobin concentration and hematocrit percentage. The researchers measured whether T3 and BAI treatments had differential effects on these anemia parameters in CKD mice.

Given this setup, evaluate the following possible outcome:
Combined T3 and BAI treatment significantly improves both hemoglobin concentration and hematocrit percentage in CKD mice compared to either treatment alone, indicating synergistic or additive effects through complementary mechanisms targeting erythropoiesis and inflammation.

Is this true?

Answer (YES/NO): NO